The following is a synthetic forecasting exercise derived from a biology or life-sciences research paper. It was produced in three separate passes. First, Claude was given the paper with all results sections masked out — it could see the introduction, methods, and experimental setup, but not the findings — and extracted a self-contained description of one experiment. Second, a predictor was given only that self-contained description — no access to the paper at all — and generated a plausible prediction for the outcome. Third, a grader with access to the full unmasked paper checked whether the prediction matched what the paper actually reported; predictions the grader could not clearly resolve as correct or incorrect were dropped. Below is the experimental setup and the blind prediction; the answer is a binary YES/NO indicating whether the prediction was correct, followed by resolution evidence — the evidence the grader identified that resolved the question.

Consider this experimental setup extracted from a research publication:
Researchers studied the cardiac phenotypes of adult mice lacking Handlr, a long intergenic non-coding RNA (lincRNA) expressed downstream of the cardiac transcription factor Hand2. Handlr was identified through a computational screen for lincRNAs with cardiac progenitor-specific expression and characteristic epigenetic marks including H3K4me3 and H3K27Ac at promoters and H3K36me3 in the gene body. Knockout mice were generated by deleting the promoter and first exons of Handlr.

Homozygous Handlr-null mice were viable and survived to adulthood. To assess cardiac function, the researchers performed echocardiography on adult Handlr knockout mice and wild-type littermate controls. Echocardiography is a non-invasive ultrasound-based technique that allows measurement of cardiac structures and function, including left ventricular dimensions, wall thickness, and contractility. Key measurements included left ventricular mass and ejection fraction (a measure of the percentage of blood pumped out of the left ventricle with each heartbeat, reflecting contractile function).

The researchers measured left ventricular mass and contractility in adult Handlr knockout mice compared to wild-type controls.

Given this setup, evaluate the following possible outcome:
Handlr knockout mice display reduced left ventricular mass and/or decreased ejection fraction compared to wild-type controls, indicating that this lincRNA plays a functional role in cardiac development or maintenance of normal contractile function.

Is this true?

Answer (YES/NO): NO